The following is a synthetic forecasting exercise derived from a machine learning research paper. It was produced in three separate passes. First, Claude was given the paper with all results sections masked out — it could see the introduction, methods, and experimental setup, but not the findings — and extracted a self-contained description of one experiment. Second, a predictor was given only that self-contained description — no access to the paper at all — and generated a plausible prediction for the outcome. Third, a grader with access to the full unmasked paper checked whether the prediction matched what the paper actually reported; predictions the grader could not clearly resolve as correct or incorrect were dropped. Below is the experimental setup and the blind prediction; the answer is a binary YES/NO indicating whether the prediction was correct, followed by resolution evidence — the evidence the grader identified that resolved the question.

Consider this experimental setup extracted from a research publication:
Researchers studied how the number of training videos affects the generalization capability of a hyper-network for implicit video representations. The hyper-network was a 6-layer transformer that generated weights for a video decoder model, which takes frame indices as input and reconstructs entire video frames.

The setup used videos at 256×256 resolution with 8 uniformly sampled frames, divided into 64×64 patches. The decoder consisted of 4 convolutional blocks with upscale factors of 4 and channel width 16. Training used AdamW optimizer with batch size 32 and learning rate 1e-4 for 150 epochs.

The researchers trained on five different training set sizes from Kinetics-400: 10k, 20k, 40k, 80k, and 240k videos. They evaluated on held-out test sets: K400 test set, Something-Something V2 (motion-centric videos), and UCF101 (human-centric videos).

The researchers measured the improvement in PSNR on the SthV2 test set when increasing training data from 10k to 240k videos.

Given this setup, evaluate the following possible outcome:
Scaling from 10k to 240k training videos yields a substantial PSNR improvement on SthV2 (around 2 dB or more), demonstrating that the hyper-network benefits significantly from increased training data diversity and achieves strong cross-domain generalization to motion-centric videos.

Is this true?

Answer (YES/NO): YES